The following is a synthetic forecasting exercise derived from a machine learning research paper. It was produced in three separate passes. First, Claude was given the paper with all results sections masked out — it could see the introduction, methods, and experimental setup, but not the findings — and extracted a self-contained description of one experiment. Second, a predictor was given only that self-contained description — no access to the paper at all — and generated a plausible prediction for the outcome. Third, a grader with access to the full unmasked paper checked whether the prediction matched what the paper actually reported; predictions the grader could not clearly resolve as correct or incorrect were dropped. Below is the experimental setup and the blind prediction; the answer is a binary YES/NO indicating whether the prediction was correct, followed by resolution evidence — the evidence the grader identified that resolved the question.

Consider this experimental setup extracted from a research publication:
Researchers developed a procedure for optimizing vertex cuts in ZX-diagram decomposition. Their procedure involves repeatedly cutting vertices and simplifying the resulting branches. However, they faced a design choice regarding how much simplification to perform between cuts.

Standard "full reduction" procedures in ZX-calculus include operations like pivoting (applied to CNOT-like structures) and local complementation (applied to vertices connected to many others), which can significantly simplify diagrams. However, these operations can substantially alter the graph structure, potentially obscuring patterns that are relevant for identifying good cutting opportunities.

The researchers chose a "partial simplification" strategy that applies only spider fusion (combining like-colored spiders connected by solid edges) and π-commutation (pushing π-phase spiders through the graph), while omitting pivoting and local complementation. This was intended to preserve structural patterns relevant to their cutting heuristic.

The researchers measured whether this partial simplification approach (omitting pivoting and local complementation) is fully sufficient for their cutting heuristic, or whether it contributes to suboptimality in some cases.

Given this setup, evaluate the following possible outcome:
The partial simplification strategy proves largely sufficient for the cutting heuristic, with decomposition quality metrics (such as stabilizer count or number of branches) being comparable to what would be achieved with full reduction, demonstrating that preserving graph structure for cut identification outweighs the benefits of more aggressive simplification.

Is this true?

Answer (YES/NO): NO